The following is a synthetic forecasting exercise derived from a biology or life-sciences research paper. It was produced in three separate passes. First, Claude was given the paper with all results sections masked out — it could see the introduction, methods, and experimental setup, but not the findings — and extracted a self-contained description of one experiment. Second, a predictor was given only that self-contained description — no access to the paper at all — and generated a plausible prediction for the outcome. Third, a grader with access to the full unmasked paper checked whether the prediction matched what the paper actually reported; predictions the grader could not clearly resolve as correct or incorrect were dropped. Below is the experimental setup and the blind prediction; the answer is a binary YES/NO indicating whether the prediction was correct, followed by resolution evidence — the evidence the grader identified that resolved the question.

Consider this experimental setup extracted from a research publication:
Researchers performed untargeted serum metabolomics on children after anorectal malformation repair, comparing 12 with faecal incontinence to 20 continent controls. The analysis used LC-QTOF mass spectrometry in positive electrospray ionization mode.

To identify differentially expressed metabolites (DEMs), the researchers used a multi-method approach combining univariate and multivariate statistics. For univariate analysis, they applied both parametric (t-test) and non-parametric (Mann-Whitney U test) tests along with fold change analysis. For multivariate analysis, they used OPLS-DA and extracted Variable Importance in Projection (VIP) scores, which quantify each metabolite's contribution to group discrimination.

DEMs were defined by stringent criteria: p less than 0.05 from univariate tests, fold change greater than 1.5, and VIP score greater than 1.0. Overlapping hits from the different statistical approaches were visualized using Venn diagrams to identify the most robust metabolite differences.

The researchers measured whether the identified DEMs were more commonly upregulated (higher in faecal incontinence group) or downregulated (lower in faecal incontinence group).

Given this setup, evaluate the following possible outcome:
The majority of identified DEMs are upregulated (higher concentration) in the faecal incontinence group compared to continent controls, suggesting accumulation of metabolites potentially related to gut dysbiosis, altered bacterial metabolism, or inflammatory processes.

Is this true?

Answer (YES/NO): NO